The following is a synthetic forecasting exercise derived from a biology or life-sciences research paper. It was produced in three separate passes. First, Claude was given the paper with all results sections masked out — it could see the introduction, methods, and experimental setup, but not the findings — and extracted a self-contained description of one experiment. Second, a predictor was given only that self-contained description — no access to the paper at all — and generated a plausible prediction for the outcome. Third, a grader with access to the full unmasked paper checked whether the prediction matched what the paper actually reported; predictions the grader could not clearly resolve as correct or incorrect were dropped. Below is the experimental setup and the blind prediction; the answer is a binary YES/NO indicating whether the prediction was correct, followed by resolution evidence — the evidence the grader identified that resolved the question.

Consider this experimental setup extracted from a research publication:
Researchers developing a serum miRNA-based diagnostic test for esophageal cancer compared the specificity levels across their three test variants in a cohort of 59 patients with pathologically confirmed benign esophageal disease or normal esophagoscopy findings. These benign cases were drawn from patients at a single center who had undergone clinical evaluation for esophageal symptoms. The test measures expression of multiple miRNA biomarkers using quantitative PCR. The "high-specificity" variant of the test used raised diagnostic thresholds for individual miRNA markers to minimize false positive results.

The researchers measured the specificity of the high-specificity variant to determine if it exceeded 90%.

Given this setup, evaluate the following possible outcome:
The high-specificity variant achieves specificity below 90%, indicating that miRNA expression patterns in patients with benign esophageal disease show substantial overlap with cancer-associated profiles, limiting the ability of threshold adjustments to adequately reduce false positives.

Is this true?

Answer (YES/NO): NO